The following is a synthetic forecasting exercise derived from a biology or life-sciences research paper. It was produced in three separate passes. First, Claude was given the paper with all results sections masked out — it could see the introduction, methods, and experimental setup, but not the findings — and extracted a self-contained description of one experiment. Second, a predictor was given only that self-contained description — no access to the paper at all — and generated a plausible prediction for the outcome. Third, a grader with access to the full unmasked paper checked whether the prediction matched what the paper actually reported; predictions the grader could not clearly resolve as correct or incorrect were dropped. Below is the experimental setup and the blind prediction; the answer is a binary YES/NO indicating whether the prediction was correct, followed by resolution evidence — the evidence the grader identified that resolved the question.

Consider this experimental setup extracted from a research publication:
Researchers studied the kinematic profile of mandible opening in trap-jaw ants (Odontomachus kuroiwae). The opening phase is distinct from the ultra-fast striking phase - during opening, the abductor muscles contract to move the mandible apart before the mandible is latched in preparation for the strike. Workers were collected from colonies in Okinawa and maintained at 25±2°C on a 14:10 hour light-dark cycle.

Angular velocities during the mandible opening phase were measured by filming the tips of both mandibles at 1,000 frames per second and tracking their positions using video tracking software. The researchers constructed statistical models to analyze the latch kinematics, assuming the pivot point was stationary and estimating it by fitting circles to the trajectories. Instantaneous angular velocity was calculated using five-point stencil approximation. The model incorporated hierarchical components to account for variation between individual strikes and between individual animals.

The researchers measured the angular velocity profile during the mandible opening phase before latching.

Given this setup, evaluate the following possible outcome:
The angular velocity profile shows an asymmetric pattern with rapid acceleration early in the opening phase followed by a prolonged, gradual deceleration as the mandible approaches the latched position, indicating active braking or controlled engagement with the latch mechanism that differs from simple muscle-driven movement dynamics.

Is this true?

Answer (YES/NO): NO